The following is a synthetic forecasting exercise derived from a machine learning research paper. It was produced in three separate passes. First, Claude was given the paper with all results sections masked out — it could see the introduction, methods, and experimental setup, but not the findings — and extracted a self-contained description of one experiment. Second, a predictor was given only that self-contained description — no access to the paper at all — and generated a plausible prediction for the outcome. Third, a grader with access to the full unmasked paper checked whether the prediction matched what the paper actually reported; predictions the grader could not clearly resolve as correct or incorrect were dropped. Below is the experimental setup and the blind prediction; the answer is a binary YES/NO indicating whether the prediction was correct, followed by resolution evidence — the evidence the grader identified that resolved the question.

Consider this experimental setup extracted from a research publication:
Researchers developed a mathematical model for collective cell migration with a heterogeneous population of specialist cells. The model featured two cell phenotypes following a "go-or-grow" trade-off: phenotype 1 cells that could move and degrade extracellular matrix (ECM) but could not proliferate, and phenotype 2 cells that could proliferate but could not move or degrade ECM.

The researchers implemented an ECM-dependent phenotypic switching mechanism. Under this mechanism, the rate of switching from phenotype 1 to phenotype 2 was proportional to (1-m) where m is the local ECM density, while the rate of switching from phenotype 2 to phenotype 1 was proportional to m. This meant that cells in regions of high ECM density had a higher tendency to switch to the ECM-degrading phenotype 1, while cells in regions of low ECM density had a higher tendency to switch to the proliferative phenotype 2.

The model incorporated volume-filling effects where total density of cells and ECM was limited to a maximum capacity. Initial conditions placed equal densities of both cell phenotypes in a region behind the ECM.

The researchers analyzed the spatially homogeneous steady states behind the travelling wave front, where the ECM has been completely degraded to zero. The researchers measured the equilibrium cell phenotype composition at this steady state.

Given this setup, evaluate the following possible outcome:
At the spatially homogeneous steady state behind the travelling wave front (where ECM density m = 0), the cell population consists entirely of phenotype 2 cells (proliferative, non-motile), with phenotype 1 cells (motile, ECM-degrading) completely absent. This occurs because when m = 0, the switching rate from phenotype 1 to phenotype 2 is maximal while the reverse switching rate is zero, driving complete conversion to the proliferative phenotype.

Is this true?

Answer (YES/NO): YES